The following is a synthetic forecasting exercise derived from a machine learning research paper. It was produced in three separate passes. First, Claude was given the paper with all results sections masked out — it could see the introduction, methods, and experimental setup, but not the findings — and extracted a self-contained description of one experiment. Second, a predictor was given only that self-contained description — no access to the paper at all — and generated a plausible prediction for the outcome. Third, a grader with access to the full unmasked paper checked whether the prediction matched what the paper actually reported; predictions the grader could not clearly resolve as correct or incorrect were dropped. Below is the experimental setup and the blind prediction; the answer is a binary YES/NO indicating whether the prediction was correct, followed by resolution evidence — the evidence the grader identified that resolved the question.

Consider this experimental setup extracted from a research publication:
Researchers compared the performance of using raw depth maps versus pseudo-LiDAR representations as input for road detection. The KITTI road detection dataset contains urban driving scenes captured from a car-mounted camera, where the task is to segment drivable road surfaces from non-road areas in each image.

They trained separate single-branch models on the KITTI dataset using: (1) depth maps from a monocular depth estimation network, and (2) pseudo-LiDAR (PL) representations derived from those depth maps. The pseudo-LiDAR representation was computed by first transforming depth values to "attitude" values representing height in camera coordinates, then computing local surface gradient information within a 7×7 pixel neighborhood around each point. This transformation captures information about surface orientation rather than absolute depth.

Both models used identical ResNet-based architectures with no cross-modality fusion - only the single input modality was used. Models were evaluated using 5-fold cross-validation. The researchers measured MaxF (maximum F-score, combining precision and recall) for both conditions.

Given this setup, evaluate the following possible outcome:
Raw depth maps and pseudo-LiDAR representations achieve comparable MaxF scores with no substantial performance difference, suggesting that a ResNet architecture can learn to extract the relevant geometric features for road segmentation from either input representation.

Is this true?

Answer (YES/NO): YES